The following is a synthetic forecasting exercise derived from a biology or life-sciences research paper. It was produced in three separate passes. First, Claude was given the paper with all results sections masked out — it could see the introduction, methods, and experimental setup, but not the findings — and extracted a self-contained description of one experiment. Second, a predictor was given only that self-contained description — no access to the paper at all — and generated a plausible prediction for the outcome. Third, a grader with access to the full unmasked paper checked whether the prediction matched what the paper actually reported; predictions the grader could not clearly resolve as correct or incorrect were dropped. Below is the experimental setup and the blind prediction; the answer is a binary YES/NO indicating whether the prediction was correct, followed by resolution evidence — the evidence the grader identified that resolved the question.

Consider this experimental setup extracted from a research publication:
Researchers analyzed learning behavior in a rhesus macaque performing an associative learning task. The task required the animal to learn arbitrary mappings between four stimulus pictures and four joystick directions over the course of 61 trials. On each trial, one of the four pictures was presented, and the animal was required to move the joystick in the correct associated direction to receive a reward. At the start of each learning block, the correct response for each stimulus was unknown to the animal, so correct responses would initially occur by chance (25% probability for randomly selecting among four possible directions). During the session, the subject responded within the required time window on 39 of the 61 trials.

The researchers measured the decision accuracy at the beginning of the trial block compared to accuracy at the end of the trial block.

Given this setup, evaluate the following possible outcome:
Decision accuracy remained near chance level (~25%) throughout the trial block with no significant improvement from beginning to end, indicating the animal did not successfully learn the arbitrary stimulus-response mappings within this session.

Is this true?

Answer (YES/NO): NO